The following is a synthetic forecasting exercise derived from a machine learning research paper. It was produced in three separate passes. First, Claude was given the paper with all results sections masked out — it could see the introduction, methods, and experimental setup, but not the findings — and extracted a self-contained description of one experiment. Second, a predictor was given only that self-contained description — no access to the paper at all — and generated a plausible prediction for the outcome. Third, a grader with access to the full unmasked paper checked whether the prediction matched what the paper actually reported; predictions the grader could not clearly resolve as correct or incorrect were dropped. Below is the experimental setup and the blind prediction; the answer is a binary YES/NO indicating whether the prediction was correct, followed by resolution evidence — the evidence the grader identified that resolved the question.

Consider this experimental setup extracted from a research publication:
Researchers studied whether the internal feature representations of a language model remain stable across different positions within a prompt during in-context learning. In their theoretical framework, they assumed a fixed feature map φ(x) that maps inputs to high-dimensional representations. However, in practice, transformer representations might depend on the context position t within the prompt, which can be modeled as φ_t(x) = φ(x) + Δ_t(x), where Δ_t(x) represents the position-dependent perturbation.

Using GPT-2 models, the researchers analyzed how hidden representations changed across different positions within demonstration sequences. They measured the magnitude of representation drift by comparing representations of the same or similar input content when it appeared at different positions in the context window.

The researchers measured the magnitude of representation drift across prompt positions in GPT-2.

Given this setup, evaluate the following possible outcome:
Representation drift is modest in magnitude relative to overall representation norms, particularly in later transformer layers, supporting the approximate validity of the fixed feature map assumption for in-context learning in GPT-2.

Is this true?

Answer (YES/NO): NO